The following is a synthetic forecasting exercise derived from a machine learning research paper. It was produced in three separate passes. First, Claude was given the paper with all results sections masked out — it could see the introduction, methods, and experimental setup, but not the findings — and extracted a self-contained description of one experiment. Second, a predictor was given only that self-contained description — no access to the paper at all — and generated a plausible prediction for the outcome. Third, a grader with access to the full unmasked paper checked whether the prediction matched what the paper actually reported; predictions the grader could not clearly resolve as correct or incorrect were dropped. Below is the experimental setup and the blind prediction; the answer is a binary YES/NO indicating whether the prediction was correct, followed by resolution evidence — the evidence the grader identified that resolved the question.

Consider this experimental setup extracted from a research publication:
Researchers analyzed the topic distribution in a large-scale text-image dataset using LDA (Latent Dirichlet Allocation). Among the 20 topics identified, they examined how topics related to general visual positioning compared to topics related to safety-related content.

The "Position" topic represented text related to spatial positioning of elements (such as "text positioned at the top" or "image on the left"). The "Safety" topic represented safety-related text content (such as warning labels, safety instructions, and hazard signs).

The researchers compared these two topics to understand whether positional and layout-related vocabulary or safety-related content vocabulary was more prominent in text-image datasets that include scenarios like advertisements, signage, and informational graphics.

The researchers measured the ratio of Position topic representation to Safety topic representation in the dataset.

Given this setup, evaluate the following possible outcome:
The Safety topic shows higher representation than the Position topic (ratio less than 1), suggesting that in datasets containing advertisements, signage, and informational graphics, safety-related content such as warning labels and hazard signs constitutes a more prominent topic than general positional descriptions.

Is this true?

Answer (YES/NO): NO